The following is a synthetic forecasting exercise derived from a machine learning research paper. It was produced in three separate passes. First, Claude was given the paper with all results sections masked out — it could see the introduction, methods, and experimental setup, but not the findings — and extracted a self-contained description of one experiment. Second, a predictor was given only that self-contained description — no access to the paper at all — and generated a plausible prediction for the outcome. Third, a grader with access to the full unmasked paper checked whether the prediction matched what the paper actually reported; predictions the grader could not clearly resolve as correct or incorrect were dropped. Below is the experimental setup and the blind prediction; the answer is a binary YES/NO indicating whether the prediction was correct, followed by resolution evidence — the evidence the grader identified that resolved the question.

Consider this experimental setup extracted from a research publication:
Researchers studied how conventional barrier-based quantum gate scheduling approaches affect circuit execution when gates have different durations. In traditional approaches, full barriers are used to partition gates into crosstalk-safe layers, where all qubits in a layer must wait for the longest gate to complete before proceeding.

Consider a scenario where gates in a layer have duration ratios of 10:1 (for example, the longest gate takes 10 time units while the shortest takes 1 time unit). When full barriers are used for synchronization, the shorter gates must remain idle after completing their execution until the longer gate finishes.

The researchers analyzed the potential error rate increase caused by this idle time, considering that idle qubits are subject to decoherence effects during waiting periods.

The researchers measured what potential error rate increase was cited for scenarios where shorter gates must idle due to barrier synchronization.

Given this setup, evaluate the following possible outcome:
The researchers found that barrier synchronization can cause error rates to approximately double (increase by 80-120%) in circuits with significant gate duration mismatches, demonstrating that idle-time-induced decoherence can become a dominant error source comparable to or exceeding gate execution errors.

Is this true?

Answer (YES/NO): NO